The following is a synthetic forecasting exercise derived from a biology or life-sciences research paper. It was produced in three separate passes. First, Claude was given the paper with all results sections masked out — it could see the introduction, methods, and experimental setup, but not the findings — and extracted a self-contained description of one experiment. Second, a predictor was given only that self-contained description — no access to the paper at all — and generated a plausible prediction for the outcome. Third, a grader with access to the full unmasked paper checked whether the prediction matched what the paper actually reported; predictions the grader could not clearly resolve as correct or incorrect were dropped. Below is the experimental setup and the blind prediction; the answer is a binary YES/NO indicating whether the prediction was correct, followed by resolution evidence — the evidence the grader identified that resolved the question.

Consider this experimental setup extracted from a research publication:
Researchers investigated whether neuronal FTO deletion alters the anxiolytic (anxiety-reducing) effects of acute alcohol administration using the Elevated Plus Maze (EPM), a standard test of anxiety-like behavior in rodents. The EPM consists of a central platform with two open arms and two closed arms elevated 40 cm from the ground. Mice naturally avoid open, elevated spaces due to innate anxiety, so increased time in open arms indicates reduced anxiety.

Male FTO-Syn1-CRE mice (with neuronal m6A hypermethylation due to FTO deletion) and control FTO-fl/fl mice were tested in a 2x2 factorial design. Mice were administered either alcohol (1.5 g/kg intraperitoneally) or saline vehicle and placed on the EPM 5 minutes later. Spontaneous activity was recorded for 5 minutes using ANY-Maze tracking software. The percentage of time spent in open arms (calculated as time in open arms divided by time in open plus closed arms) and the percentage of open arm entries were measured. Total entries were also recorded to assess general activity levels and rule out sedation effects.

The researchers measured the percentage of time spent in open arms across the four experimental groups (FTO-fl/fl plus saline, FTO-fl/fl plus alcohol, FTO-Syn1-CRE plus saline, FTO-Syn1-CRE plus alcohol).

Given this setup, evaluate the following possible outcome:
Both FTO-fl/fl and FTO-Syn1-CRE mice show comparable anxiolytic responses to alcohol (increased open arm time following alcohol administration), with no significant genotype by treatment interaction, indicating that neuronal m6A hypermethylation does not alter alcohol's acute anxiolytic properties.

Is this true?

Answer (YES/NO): NO